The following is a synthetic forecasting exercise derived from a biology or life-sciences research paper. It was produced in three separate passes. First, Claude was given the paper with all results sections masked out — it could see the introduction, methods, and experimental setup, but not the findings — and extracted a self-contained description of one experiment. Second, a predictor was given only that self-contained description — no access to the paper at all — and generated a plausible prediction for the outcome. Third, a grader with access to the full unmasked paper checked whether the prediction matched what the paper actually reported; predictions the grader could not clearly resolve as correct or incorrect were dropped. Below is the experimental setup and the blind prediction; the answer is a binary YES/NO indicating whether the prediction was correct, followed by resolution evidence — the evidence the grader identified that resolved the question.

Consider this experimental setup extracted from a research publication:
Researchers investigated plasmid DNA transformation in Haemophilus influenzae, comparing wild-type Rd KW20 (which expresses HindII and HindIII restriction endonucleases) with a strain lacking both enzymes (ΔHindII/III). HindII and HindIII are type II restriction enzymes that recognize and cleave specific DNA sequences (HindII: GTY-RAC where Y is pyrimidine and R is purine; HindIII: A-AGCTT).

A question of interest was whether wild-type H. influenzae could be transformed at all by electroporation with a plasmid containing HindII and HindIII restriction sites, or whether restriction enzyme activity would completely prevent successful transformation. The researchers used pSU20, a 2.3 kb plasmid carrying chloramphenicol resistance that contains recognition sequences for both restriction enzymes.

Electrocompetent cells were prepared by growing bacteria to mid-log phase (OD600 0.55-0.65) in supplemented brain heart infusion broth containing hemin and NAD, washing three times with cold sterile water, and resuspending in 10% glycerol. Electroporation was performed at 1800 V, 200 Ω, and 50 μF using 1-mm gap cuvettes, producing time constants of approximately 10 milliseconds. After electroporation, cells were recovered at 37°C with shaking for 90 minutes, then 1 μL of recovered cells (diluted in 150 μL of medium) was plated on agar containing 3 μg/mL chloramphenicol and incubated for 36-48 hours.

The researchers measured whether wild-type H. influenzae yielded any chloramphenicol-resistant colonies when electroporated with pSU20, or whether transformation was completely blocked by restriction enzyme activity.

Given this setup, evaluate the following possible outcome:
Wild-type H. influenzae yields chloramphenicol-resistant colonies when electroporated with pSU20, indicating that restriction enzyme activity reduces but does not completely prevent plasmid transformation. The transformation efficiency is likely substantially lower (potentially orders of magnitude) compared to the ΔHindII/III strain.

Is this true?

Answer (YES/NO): YES